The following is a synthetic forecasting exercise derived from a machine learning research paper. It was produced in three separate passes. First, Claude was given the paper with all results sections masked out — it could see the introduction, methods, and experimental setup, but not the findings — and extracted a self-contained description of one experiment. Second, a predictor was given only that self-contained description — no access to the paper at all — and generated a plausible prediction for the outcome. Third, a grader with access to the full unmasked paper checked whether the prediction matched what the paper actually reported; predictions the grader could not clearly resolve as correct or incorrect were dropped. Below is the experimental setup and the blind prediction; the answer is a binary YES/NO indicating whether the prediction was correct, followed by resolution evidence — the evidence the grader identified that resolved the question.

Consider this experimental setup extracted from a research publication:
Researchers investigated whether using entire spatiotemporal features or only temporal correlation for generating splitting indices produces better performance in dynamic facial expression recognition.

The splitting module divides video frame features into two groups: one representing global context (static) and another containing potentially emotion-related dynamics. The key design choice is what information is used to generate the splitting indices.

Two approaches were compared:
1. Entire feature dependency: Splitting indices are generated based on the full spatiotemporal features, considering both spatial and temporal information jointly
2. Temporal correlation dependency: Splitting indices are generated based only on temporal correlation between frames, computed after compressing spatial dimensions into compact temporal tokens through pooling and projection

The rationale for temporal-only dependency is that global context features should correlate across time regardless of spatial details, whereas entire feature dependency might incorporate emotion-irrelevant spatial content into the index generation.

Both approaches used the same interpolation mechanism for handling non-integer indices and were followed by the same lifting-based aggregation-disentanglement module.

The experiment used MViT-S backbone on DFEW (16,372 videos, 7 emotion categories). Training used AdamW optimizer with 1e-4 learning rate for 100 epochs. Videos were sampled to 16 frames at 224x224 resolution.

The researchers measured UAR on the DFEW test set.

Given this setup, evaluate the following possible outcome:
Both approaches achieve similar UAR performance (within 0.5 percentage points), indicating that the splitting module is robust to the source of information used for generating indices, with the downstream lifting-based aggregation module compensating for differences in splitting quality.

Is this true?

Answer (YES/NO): NO